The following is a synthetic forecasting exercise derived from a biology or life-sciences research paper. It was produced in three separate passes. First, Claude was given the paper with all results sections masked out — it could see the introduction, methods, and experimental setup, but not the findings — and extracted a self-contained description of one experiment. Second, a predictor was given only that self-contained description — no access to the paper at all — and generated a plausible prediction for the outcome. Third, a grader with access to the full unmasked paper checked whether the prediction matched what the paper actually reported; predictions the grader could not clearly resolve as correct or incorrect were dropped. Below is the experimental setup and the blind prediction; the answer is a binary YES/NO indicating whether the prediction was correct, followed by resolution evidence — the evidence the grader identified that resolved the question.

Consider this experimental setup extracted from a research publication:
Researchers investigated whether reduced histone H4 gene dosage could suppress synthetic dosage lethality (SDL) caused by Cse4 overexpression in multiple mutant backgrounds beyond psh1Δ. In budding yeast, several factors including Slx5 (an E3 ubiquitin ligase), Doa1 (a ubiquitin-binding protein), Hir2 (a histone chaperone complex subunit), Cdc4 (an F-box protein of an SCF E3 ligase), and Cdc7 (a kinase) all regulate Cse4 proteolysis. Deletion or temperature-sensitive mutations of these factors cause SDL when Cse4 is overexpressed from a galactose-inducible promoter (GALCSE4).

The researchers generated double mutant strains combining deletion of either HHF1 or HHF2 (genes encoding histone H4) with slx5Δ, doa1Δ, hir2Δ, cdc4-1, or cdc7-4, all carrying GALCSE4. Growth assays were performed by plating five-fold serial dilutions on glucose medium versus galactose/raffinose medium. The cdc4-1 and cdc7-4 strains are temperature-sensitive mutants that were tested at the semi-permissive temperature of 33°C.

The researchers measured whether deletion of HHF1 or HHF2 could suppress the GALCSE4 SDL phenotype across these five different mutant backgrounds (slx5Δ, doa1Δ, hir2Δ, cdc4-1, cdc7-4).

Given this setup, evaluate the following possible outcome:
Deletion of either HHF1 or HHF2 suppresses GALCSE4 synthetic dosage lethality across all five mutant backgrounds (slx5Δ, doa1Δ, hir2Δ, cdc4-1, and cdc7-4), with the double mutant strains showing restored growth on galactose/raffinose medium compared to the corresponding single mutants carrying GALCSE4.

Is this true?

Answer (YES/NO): NO